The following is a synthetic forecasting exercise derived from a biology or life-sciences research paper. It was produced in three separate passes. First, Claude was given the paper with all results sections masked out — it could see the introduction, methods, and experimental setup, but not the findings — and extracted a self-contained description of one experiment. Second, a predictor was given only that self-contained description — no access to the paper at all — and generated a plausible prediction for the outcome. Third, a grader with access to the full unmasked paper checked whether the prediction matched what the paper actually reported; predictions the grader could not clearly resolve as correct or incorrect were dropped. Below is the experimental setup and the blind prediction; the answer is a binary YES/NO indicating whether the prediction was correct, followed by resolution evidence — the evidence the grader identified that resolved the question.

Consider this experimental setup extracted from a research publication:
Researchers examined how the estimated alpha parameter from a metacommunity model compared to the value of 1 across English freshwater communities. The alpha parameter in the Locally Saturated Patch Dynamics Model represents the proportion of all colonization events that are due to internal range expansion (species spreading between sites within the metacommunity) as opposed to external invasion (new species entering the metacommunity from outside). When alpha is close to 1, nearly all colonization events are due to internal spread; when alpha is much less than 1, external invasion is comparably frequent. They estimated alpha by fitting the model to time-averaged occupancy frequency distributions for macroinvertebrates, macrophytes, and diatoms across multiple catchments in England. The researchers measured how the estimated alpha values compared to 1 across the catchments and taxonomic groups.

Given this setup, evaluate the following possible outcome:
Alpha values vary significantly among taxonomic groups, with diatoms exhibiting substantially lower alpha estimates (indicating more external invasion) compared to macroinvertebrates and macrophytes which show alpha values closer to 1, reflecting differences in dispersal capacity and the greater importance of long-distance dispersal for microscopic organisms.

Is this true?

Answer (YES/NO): NO